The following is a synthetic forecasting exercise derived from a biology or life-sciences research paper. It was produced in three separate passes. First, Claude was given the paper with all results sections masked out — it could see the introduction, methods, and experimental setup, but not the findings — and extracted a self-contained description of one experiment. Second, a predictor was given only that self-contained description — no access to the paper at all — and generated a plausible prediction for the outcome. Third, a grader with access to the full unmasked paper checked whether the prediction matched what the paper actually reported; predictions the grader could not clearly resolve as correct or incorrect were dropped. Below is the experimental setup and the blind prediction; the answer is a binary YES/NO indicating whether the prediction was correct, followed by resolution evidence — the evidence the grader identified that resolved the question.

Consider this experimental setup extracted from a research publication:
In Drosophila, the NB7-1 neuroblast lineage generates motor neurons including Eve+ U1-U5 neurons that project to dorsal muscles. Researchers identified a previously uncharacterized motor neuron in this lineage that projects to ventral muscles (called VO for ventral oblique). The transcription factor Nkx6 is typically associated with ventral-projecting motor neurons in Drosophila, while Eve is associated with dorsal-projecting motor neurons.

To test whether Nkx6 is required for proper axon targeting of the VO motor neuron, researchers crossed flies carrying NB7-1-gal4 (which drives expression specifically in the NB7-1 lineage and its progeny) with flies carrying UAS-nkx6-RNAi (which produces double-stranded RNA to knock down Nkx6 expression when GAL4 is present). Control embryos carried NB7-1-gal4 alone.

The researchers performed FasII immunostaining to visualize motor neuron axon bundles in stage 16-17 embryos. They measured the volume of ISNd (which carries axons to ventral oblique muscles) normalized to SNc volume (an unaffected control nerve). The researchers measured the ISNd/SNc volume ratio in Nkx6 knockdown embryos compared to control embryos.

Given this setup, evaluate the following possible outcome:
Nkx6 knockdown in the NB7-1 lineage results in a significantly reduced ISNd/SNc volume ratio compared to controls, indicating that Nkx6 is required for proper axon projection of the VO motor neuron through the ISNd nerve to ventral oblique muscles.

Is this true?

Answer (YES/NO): YES